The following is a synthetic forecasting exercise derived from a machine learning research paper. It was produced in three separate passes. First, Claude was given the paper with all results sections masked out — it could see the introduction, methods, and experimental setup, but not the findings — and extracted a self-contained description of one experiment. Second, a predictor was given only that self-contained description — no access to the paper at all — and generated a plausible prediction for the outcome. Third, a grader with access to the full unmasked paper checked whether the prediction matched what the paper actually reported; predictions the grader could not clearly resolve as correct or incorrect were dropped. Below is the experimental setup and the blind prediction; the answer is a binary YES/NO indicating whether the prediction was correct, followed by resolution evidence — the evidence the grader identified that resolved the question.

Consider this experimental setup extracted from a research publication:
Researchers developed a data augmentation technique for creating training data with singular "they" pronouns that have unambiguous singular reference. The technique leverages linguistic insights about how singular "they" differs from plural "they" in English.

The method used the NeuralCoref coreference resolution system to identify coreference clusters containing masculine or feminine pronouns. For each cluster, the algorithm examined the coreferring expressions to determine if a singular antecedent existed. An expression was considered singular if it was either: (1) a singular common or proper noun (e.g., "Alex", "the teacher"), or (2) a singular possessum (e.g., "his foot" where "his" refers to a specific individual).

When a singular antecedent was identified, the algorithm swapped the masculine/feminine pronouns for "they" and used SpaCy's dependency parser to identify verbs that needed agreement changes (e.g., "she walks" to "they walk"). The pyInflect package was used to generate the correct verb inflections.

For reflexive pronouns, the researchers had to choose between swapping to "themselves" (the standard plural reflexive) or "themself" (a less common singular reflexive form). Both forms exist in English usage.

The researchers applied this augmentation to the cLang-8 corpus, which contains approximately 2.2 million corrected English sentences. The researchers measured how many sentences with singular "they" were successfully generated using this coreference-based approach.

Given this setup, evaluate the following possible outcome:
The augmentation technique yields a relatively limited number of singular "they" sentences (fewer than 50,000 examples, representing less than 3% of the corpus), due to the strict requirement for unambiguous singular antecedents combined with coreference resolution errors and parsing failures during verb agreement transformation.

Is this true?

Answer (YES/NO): NO